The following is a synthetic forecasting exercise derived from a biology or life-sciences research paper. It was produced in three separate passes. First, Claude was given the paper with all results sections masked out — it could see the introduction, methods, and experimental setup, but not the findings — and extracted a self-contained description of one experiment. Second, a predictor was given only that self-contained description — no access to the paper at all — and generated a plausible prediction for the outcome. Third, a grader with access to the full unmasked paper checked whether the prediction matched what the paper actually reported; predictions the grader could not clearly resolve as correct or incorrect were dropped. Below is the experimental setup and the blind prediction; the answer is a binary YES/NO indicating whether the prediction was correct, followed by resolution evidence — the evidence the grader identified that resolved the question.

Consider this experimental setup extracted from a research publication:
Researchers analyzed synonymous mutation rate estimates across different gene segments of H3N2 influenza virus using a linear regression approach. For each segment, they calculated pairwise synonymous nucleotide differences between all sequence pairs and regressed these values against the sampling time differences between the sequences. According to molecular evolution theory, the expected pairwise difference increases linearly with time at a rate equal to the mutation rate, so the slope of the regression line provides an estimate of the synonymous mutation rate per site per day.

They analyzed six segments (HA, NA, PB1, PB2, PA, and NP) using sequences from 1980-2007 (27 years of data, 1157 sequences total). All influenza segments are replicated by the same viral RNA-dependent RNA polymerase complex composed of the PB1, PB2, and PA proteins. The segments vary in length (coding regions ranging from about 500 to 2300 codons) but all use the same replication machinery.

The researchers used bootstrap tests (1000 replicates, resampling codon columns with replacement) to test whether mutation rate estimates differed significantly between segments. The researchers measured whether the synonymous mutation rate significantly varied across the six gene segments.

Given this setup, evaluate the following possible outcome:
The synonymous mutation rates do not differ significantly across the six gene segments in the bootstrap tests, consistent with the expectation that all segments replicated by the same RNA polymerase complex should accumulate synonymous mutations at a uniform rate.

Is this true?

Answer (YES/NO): NO